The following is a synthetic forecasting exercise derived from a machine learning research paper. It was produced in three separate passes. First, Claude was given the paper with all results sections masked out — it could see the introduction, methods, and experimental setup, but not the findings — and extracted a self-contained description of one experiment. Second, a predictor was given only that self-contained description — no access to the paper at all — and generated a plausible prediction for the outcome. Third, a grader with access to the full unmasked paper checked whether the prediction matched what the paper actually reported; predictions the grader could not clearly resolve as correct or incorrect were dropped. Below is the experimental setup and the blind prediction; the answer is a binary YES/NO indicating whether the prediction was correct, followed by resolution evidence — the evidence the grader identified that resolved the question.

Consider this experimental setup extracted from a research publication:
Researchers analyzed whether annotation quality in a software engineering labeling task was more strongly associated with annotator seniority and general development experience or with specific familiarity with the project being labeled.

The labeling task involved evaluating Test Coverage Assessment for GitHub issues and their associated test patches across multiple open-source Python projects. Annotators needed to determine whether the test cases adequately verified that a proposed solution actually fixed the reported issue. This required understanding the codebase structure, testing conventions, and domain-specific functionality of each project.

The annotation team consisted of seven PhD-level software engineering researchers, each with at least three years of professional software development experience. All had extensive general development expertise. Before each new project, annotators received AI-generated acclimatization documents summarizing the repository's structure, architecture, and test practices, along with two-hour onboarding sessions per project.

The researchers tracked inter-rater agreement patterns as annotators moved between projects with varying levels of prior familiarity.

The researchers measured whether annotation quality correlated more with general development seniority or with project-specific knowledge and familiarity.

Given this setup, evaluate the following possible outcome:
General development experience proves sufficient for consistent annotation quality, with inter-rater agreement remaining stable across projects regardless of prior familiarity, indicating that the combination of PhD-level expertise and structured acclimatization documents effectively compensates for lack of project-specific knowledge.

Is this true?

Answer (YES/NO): NO